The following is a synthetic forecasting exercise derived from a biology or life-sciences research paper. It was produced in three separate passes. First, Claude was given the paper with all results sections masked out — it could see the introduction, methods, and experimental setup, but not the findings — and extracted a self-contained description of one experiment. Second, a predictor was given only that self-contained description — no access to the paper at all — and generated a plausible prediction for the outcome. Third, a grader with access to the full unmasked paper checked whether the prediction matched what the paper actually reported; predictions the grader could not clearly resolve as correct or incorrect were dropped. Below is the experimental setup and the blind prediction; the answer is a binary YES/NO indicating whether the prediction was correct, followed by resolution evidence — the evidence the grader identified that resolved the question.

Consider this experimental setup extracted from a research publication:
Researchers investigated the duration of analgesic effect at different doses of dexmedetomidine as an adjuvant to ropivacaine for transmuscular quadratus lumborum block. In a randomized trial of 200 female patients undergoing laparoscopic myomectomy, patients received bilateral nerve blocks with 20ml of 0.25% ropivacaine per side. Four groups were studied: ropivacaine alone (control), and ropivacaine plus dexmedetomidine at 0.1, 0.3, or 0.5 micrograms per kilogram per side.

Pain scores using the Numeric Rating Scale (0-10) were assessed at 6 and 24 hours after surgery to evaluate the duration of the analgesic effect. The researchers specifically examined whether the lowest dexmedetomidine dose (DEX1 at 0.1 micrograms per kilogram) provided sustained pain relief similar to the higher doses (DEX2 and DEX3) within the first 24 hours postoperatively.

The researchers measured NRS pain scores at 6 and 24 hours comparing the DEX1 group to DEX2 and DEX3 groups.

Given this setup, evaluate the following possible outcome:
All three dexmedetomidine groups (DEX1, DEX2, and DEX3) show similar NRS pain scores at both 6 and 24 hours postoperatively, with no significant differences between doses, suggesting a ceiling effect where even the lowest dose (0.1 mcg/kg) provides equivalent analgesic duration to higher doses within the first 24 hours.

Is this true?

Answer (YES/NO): NO